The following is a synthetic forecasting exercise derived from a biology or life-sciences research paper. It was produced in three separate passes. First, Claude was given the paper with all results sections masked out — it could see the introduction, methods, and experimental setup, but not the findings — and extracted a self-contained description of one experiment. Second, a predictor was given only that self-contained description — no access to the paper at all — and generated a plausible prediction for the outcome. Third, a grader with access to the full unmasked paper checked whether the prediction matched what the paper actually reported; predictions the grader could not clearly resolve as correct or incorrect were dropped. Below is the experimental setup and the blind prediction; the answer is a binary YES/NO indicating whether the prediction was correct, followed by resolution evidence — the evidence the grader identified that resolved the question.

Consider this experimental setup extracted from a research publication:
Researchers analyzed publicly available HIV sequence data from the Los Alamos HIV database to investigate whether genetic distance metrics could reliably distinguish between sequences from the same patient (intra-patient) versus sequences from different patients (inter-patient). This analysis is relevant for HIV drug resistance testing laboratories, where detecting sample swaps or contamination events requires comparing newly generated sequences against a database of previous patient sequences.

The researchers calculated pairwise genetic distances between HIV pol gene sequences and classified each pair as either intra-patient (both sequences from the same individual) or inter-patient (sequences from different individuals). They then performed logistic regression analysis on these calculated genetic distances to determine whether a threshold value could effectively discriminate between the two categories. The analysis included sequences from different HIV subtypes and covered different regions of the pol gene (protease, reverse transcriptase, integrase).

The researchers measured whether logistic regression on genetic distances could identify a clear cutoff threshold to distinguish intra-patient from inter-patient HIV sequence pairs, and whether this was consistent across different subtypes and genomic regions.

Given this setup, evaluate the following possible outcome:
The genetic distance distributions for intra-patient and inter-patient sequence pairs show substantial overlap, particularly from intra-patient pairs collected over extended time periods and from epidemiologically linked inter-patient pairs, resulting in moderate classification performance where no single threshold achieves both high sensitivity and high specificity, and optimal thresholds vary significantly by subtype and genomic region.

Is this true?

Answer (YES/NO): YES